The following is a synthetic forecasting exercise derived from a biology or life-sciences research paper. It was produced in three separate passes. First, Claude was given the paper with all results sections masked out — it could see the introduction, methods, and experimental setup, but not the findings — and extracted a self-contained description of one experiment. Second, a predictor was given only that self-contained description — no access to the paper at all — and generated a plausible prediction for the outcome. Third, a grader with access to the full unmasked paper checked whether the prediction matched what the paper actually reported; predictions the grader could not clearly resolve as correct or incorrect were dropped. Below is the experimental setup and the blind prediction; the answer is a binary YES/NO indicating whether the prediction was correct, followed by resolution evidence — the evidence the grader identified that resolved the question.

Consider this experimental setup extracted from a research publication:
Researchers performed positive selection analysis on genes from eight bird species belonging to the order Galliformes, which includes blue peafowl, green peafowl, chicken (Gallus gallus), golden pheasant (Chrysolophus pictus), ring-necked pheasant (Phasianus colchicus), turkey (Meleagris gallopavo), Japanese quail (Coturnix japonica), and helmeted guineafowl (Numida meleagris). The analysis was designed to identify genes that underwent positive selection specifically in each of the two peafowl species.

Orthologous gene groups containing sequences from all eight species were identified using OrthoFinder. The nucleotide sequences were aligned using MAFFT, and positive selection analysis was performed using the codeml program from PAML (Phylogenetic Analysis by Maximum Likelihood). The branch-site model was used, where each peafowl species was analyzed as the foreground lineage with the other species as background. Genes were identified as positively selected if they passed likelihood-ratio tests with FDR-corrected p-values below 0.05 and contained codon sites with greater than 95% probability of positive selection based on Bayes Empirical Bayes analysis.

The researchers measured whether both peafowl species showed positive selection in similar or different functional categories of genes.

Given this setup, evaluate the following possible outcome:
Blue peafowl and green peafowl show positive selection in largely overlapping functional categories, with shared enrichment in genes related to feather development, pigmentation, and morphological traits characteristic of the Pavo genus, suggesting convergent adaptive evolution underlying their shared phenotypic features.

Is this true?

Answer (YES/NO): NO